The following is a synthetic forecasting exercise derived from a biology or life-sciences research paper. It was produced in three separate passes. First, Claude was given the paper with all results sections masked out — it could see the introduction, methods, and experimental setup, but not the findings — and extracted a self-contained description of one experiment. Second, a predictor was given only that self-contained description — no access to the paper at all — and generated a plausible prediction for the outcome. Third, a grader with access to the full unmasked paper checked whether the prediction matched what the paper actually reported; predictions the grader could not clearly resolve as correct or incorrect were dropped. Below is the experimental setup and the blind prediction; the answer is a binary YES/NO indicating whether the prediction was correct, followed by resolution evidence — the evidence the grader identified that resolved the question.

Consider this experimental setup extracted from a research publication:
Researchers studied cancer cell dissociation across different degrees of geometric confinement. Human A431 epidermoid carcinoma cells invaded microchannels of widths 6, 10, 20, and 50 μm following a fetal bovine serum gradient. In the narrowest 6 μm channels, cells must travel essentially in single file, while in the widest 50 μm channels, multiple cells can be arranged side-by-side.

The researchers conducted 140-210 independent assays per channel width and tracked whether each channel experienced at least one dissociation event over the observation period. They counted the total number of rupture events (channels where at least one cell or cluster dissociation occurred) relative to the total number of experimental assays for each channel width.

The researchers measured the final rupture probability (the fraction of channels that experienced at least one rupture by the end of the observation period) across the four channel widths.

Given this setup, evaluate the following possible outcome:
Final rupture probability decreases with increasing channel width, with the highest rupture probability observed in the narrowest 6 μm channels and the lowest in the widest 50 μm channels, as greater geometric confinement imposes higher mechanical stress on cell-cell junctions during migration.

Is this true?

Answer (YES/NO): NO